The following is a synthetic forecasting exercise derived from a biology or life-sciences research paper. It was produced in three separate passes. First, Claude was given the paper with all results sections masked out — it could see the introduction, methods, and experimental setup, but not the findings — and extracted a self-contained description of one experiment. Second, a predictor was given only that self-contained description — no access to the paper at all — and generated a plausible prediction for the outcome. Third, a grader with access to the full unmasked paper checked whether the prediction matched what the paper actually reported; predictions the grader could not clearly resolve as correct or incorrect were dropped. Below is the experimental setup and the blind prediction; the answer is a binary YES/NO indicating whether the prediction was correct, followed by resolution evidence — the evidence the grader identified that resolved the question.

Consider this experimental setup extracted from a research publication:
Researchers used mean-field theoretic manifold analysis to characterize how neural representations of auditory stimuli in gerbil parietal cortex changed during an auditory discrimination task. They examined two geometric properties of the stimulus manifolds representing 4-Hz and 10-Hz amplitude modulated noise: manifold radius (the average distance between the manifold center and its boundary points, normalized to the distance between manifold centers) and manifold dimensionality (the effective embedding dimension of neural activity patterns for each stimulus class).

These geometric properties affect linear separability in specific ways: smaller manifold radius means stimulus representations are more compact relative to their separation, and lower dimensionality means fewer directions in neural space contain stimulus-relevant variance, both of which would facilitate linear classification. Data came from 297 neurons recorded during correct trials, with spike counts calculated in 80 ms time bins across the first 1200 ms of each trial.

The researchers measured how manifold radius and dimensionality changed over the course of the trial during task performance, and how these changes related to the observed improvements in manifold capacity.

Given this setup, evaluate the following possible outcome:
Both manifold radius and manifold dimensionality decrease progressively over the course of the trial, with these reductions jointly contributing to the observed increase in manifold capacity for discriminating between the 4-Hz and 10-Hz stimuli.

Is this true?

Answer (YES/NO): YES